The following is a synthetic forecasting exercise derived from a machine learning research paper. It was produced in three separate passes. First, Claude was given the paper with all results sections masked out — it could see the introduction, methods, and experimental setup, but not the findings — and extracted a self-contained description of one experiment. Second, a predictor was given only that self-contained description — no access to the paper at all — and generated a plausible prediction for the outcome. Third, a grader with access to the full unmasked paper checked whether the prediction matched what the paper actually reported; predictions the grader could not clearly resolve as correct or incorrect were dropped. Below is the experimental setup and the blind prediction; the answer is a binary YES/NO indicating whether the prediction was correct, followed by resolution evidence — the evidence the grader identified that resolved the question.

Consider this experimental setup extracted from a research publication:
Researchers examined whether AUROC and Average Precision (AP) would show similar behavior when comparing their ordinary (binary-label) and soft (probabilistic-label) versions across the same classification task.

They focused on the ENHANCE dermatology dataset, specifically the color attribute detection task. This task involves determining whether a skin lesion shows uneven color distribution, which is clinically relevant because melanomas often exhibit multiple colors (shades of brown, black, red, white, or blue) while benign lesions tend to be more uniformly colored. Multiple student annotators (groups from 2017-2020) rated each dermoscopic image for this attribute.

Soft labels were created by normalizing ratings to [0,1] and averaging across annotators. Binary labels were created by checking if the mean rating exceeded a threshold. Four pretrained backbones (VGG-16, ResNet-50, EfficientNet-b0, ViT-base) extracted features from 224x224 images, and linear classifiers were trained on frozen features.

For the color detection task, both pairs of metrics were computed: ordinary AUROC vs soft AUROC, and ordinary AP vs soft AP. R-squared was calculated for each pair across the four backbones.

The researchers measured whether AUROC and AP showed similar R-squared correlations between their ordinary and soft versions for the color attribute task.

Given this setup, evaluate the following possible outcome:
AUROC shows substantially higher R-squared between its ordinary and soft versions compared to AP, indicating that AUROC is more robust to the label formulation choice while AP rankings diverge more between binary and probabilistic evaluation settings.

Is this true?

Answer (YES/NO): NO